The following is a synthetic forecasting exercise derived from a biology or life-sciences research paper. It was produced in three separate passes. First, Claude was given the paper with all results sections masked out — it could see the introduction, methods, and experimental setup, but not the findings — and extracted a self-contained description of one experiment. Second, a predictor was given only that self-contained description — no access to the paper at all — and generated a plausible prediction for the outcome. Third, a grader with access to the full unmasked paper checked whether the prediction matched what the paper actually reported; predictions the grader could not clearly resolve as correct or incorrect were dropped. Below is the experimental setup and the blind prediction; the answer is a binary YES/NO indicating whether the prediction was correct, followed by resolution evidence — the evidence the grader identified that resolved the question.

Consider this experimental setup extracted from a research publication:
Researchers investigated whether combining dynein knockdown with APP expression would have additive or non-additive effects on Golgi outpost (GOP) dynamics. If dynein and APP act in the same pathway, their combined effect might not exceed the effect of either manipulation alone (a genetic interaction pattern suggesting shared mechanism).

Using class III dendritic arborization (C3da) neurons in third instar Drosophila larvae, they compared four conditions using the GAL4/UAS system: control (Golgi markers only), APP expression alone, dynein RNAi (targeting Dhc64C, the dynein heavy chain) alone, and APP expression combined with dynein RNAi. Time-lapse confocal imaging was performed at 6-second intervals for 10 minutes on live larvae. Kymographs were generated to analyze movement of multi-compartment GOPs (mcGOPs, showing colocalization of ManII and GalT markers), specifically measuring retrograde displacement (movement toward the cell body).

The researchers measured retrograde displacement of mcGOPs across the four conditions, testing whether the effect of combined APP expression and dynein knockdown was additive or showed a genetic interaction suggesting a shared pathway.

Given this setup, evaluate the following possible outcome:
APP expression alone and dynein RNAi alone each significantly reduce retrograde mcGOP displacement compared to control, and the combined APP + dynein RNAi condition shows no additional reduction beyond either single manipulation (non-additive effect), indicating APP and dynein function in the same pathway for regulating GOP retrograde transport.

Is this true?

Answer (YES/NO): NO